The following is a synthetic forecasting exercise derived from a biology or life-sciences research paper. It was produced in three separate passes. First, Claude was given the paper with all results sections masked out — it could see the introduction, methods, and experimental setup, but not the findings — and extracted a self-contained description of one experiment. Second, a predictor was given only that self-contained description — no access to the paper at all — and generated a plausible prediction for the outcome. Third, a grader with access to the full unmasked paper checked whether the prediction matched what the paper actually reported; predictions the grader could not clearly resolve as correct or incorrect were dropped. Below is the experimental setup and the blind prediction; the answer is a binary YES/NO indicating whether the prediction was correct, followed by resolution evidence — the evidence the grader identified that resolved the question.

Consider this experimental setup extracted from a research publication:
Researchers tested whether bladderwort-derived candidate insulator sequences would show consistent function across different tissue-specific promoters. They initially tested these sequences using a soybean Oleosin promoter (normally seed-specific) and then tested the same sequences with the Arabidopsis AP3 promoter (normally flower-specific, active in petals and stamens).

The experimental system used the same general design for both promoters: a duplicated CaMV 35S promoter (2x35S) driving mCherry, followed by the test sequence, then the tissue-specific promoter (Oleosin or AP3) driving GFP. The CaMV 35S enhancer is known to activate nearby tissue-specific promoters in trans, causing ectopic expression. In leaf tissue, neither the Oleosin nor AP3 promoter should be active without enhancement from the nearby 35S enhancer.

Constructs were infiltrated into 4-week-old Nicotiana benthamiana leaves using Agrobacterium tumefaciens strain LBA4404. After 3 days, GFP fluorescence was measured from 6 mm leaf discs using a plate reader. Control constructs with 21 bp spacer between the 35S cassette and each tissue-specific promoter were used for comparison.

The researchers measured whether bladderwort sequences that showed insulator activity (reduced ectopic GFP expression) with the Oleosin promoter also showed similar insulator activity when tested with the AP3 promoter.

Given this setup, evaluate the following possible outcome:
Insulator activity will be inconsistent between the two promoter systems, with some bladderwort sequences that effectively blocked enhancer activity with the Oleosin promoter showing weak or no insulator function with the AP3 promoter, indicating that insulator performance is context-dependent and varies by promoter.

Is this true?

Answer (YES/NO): YES